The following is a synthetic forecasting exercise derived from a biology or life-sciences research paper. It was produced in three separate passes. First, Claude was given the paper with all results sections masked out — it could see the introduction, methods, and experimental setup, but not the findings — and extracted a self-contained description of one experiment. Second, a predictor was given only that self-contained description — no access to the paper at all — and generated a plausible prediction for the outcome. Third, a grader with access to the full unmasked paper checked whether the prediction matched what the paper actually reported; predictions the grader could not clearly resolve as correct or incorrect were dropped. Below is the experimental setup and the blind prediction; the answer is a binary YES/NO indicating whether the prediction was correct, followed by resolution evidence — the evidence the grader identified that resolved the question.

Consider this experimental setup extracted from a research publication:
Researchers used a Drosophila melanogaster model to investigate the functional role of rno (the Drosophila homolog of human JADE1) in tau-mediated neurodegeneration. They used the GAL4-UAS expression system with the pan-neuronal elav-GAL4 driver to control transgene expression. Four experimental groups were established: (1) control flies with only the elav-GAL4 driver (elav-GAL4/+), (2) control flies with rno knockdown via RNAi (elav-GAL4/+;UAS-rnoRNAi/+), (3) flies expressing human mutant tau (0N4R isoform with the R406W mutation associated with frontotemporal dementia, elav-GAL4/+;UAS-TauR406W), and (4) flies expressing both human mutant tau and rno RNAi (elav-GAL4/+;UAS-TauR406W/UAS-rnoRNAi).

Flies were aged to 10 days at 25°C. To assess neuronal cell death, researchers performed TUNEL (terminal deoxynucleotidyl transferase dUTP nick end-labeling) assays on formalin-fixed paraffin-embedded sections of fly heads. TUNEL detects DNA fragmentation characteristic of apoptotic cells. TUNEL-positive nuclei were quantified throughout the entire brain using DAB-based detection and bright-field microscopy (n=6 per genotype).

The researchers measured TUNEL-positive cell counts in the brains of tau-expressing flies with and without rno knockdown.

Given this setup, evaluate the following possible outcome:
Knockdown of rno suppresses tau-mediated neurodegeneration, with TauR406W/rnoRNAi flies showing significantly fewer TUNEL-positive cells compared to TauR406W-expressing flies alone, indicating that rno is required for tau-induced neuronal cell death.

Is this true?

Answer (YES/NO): NO